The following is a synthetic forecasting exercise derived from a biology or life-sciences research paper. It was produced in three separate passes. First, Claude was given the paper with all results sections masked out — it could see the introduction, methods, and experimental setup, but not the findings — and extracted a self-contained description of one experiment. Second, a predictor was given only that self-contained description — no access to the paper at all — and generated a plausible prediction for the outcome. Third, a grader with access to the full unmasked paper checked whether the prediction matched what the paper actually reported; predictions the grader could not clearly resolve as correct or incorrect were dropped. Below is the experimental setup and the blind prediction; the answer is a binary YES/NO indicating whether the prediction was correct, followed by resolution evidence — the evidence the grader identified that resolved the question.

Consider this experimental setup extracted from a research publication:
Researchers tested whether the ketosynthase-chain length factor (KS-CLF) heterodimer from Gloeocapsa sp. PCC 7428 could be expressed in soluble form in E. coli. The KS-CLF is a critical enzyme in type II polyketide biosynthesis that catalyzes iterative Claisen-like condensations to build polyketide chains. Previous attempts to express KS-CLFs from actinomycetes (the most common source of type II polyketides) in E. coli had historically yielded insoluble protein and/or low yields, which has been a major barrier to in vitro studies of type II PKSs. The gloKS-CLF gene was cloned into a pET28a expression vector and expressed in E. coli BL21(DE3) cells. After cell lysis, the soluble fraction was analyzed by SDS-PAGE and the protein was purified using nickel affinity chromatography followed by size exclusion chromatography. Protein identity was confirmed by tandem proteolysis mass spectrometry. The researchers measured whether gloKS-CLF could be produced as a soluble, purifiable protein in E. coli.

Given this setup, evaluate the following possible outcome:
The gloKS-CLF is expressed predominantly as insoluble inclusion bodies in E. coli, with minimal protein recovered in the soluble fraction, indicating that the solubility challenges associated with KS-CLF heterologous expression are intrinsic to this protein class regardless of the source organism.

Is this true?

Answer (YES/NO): NO